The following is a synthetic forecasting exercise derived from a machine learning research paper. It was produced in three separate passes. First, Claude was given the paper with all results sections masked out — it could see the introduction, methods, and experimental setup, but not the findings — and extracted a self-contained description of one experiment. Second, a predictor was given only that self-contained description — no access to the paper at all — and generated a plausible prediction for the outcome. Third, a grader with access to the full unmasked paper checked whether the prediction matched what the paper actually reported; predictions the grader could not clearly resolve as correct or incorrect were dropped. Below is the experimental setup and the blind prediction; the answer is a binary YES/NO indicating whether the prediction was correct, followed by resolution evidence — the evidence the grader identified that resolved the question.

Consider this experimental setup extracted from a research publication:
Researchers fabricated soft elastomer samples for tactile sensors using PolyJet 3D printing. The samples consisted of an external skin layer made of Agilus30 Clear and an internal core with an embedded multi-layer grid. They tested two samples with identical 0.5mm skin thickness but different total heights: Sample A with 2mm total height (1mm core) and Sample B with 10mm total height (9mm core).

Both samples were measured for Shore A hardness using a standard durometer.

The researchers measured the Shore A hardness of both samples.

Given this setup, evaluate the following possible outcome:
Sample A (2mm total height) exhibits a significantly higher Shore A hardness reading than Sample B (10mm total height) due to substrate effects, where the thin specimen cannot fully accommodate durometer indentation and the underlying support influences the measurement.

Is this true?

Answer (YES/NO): YES